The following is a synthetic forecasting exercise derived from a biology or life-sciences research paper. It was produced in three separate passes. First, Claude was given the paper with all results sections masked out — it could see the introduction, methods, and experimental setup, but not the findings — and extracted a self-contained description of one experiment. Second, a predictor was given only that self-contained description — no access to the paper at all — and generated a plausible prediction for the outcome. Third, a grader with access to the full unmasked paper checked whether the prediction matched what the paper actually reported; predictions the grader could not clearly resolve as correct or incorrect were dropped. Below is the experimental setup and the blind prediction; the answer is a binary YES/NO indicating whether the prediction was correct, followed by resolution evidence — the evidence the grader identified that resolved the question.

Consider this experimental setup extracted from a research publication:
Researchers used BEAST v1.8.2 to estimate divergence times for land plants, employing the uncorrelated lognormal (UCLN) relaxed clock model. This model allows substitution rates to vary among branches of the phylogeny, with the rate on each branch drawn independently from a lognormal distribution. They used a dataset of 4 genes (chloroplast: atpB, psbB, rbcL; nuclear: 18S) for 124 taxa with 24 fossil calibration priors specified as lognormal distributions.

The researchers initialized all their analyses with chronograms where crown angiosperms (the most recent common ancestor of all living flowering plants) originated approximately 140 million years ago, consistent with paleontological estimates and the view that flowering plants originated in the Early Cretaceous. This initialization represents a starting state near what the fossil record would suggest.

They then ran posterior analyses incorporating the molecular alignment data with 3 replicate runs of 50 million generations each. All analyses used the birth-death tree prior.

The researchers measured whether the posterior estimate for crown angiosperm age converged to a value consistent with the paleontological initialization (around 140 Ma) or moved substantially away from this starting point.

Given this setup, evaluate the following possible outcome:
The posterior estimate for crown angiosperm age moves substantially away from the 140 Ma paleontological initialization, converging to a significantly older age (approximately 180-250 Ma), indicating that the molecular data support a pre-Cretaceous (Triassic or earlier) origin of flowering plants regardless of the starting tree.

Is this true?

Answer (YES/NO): YES